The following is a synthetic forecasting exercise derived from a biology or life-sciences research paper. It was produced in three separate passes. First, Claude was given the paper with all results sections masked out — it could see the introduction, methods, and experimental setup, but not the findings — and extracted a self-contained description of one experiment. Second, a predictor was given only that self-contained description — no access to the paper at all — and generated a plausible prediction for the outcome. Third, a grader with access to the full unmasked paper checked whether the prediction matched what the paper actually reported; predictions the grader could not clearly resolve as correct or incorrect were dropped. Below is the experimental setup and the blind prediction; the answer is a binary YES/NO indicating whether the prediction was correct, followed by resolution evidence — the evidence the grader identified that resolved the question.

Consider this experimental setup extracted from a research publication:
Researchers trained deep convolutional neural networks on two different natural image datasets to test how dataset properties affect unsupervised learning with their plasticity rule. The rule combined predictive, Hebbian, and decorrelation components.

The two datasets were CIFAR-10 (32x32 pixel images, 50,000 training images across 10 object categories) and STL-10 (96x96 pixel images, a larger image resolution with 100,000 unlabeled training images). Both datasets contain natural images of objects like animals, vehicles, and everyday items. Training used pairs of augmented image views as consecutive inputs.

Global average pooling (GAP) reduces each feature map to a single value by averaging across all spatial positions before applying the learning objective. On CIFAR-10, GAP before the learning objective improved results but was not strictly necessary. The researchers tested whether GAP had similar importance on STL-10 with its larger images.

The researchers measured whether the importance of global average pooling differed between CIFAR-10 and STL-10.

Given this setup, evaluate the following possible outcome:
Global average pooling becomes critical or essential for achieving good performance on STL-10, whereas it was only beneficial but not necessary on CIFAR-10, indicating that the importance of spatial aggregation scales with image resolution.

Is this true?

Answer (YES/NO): YES